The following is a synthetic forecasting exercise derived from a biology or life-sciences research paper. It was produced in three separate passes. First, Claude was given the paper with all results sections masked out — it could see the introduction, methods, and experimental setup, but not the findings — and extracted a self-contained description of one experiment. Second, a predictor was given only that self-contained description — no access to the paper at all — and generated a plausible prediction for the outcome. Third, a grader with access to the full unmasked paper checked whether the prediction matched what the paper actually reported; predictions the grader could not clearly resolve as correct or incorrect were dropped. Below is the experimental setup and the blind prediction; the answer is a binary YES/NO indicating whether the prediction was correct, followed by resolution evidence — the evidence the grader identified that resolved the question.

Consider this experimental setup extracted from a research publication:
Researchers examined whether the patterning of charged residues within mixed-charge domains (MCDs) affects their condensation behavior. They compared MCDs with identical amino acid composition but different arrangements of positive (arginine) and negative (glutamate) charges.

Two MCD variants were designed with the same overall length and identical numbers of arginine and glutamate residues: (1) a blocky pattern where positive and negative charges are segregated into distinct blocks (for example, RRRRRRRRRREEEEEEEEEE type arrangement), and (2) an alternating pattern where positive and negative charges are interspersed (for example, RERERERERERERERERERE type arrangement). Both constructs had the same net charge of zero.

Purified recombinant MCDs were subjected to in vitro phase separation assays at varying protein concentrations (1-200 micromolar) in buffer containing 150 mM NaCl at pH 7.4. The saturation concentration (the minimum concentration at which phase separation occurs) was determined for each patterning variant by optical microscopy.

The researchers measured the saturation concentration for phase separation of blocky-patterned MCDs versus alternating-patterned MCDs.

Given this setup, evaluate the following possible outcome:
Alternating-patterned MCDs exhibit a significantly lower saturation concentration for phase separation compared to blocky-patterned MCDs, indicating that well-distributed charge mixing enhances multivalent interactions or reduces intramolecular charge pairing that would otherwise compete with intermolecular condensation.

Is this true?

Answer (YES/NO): NO